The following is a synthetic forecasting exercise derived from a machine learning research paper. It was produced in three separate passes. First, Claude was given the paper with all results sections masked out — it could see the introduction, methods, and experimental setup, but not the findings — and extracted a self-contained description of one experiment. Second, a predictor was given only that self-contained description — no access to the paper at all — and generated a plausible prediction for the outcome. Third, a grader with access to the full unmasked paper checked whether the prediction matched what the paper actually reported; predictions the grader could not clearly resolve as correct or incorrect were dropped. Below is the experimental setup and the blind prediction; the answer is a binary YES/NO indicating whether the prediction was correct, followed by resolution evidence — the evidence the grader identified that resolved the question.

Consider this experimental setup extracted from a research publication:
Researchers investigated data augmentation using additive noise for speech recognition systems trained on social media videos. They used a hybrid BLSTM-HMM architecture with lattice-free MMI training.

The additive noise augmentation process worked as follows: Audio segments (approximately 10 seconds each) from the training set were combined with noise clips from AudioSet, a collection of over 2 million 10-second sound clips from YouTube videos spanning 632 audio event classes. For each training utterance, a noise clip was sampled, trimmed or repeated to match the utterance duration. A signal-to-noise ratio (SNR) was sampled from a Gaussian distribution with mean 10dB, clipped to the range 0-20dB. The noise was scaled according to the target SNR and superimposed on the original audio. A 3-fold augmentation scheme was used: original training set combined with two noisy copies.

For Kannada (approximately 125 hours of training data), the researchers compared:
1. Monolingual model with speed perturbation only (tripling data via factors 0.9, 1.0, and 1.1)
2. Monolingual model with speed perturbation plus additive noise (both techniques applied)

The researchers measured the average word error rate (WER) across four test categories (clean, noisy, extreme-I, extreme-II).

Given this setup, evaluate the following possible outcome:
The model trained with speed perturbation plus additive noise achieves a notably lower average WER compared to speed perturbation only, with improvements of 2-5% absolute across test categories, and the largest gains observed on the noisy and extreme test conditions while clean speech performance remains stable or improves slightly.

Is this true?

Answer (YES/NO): NO